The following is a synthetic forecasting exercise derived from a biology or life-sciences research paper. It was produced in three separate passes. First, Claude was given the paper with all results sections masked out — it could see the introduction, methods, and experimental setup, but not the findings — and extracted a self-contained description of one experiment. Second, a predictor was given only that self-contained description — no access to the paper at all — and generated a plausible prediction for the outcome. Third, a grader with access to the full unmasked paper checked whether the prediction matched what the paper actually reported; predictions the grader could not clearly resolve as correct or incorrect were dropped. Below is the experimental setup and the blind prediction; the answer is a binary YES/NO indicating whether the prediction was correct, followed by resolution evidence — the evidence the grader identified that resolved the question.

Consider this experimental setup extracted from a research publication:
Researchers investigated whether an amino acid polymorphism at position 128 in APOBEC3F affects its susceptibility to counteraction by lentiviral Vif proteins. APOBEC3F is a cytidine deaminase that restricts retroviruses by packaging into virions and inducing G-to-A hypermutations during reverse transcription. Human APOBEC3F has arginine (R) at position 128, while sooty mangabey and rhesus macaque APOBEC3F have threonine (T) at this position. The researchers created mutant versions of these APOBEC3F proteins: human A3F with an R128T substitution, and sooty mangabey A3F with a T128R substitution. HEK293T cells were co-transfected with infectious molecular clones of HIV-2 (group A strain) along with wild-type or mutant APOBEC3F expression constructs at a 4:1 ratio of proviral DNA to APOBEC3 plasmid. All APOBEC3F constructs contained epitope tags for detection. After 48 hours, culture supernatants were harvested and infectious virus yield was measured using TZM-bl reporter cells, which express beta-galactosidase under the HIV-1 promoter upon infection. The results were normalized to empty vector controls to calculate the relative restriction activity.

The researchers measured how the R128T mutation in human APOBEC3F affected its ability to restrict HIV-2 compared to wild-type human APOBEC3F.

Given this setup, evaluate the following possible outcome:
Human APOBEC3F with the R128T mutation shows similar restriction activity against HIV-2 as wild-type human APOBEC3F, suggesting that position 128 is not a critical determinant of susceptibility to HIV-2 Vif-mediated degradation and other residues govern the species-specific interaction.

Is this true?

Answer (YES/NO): NO